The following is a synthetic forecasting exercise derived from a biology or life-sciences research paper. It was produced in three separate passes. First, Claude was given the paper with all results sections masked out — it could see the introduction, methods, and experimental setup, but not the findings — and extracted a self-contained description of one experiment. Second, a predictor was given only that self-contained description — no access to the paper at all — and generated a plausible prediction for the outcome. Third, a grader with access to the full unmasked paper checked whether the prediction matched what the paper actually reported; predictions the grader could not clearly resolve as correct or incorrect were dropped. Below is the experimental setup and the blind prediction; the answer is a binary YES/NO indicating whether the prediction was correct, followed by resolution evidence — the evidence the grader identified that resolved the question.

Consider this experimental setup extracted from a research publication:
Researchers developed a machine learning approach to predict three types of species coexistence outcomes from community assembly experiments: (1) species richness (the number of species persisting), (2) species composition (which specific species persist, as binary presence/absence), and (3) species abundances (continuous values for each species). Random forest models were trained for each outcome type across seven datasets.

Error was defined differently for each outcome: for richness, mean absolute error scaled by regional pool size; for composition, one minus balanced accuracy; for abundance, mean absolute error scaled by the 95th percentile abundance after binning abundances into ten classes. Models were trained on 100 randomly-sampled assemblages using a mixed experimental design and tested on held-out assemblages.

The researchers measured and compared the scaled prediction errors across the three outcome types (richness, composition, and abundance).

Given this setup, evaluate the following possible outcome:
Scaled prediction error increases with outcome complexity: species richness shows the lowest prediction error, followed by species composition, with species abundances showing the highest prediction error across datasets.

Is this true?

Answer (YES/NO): YES